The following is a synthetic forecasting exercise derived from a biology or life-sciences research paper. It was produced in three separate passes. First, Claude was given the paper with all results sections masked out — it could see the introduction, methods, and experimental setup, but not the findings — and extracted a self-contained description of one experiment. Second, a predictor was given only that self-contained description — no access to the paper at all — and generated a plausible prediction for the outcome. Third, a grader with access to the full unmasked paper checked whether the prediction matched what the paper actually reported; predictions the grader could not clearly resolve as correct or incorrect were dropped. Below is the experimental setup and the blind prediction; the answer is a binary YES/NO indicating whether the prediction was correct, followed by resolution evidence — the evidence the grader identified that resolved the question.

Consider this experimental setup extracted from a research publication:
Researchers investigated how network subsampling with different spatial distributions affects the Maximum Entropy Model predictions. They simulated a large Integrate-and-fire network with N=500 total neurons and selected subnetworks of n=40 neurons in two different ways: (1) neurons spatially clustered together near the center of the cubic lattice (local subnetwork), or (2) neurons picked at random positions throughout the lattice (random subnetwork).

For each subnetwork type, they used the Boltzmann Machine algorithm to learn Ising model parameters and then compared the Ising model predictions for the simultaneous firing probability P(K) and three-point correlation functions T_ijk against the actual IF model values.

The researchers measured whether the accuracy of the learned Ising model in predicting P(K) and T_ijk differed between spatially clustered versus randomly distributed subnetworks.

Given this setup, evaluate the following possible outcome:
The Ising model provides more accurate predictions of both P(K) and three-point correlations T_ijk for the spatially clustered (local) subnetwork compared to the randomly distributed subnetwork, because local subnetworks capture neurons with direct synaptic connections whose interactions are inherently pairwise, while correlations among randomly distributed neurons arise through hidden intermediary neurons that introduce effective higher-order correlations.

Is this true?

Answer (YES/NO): NO